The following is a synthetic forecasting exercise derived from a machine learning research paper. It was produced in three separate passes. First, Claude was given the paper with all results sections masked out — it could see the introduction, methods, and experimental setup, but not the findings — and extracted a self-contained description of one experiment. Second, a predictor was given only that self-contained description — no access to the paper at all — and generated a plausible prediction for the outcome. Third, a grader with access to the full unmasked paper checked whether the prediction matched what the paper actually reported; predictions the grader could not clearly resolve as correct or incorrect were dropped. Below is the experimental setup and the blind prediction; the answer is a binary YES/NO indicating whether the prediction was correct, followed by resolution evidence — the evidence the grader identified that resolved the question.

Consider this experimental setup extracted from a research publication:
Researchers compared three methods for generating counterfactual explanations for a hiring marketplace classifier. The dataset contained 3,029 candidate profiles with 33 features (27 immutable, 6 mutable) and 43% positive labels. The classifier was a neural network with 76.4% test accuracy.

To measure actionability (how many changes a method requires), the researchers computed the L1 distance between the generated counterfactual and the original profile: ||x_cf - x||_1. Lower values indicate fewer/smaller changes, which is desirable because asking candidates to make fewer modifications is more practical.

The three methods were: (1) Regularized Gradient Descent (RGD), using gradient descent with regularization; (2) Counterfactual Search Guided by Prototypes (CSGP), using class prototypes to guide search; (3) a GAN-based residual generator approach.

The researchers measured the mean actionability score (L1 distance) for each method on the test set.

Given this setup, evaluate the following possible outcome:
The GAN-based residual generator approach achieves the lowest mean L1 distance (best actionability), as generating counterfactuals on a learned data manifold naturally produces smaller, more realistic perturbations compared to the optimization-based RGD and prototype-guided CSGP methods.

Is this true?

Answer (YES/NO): NO